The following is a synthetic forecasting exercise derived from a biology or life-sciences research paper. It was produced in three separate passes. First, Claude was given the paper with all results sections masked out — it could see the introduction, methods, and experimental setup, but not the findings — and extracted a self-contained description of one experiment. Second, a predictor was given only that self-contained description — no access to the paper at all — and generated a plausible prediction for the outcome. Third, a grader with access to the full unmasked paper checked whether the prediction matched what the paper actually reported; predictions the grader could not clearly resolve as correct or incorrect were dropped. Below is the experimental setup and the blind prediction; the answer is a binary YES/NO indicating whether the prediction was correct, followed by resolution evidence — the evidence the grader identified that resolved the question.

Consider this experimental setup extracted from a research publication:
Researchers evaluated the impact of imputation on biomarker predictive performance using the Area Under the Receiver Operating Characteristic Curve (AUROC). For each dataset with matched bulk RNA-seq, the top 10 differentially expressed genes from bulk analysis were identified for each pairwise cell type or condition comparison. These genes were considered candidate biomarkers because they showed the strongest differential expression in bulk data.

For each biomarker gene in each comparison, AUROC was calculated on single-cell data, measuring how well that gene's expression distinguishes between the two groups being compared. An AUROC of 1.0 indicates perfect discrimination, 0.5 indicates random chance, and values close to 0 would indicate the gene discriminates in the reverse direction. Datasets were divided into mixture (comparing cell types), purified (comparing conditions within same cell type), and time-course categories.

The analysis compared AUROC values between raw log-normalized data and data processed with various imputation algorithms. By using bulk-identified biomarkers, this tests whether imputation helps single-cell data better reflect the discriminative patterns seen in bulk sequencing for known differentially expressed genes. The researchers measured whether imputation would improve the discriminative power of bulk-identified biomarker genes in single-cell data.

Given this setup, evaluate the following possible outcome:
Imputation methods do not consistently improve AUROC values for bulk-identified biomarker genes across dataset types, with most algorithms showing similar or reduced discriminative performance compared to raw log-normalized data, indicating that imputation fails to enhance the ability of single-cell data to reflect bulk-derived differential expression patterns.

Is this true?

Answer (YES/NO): NO